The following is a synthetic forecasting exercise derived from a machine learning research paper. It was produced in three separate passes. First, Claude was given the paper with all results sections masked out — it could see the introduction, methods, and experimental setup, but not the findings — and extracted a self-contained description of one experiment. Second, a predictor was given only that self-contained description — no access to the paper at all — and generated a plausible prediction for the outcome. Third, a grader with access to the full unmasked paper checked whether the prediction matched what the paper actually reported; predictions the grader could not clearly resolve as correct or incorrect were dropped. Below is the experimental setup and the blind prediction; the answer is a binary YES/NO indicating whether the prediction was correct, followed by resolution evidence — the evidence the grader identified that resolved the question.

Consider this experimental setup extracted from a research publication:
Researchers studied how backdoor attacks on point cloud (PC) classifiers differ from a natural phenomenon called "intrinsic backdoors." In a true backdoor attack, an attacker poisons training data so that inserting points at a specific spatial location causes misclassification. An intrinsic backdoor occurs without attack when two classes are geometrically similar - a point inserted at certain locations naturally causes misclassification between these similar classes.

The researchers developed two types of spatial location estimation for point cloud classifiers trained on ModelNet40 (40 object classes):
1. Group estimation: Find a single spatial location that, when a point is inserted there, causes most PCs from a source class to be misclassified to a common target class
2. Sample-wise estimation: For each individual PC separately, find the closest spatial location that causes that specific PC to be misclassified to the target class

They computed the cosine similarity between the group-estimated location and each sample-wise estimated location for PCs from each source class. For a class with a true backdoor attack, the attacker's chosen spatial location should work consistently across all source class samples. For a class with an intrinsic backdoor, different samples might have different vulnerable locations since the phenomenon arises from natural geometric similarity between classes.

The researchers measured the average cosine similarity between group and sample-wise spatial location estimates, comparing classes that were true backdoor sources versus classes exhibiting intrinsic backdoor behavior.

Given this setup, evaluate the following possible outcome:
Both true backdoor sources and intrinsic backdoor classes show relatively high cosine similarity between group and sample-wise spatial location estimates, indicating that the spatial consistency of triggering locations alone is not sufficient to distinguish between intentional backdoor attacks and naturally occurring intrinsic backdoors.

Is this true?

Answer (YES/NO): NO